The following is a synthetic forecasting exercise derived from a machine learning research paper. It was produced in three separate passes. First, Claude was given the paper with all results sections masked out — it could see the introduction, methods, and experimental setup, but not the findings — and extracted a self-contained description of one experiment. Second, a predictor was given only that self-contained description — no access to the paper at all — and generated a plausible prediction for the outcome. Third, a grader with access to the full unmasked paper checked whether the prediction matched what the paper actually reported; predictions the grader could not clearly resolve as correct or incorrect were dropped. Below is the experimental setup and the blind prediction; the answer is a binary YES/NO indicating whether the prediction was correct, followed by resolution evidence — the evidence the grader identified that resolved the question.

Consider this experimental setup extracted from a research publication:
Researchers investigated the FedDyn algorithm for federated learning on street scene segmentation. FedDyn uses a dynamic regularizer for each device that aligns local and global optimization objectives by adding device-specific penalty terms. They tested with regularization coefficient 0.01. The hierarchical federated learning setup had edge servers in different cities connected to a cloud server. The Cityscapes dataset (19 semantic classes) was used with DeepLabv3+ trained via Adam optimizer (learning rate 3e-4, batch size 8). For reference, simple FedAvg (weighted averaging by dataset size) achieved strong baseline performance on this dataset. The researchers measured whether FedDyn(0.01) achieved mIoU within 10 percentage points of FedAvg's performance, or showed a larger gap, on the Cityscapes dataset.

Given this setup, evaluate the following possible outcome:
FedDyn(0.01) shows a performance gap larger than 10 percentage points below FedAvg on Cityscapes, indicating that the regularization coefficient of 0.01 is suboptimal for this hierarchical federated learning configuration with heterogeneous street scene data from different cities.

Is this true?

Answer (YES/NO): YES